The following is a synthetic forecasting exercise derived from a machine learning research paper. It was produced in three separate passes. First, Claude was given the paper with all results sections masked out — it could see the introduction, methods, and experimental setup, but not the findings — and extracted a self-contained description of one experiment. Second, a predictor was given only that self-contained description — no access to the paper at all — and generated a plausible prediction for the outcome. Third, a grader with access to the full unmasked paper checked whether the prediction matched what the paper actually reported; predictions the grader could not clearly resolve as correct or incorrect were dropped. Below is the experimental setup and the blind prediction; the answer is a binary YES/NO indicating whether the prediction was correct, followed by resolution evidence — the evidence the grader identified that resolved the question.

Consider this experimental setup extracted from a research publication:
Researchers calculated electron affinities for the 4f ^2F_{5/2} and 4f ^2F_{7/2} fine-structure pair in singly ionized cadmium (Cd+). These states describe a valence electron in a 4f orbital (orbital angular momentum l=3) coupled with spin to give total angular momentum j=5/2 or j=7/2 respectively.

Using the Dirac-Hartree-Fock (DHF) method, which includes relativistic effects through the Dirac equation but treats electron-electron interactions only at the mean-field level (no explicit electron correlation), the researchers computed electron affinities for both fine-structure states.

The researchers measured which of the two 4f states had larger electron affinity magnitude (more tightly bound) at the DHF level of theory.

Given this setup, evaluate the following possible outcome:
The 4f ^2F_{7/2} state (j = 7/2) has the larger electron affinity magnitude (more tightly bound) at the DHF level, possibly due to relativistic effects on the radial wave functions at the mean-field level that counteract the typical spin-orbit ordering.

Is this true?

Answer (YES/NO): YES